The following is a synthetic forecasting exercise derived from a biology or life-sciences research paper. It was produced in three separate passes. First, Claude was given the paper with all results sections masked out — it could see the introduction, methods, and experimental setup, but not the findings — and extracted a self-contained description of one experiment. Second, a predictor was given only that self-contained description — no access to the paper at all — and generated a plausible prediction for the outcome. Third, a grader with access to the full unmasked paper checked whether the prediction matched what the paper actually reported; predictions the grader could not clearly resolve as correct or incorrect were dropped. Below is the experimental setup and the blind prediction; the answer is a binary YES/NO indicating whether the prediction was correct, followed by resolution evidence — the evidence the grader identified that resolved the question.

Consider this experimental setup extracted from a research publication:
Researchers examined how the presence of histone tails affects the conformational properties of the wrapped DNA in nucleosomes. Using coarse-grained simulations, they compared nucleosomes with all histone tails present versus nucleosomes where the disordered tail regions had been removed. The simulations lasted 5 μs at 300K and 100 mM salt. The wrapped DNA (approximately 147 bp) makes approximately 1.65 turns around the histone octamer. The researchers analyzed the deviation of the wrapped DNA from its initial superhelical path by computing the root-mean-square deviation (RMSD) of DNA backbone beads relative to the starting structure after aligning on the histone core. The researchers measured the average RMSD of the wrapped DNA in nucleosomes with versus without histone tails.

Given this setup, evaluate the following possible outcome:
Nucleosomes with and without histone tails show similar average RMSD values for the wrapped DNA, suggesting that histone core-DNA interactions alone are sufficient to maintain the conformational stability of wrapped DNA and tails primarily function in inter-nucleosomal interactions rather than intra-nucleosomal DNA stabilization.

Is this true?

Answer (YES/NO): NO